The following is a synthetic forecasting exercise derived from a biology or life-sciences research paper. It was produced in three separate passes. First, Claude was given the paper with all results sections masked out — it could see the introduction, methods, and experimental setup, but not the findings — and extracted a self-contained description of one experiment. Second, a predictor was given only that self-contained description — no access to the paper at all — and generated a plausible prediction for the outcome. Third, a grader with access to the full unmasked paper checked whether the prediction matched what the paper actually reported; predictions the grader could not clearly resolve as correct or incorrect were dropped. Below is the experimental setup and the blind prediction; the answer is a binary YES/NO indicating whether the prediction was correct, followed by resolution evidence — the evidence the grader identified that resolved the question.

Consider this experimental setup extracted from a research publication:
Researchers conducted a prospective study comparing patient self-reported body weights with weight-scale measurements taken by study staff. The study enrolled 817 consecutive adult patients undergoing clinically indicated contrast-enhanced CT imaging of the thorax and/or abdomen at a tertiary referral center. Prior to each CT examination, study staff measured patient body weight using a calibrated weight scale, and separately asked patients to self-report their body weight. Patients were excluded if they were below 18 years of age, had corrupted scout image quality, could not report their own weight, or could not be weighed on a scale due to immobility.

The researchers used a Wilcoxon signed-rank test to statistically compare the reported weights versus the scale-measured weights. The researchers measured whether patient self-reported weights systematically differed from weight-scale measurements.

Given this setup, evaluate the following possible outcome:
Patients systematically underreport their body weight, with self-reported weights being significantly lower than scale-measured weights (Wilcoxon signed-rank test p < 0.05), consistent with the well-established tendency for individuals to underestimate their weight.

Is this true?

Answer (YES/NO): YES